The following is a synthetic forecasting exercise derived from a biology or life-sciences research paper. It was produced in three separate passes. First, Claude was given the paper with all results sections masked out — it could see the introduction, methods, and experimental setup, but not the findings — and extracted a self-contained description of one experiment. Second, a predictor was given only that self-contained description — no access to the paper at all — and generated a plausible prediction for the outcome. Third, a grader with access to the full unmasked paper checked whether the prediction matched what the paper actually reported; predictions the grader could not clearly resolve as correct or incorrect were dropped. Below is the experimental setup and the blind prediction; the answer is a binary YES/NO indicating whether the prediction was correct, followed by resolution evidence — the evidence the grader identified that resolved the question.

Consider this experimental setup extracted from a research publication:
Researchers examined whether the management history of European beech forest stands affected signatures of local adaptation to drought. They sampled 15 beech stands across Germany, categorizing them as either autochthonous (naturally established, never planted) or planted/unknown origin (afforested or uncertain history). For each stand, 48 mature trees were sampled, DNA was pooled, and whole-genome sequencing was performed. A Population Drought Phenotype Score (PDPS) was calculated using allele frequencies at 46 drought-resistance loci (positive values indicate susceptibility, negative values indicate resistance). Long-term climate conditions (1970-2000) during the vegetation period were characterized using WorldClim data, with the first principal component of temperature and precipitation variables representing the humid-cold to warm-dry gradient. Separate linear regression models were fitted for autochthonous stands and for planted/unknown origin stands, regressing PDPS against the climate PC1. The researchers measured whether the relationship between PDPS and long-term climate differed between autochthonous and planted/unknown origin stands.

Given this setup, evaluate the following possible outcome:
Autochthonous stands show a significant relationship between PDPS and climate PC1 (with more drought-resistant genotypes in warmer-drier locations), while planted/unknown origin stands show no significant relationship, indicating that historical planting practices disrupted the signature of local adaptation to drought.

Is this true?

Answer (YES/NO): NO